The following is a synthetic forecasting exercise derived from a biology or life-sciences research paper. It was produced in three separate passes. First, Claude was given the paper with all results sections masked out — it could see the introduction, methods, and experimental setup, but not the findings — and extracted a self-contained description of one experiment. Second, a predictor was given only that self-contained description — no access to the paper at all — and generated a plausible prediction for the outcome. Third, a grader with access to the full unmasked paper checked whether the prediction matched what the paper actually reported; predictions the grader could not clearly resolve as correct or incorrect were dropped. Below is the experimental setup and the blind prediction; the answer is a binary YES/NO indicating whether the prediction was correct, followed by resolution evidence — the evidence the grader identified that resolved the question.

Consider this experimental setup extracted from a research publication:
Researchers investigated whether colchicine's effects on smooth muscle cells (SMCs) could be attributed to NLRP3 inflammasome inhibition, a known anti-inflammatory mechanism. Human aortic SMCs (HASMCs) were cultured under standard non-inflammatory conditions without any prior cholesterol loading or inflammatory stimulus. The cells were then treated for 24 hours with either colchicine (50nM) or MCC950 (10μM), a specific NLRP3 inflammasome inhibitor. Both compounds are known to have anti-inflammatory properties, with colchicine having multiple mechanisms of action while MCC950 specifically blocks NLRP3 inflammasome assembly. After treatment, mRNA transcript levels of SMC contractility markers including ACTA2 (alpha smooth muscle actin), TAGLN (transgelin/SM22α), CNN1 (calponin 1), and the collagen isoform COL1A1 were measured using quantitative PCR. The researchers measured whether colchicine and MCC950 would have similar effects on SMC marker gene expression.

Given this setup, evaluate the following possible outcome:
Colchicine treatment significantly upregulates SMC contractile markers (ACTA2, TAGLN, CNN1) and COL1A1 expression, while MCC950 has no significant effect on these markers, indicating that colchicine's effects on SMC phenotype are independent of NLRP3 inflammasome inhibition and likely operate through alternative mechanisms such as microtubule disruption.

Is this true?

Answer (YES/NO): YES